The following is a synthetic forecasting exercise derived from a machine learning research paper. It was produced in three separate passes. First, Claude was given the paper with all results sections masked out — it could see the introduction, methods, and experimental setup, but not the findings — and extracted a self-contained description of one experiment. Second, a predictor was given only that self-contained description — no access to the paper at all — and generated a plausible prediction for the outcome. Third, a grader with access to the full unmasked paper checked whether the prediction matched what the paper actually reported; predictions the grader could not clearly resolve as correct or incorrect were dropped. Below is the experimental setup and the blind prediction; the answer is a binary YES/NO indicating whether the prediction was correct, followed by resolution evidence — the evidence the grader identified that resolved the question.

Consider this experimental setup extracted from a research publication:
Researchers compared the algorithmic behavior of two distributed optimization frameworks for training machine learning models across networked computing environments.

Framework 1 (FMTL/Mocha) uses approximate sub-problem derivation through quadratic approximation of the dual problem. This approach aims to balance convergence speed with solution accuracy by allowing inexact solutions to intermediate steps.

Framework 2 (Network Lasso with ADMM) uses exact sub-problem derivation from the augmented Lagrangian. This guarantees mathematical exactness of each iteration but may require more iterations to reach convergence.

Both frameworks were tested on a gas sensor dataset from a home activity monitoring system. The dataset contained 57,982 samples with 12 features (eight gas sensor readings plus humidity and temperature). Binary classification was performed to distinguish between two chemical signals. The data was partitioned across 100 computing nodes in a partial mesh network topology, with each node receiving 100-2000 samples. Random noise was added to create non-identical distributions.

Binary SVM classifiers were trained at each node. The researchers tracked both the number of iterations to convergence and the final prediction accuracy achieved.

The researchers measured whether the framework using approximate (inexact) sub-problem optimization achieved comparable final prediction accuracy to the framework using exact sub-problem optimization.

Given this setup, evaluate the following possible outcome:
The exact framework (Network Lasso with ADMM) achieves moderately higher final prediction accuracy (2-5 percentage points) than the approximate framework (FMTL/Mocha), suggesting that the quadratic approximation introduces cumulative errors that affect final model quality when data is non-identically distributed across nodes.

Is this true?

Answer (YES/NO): NO